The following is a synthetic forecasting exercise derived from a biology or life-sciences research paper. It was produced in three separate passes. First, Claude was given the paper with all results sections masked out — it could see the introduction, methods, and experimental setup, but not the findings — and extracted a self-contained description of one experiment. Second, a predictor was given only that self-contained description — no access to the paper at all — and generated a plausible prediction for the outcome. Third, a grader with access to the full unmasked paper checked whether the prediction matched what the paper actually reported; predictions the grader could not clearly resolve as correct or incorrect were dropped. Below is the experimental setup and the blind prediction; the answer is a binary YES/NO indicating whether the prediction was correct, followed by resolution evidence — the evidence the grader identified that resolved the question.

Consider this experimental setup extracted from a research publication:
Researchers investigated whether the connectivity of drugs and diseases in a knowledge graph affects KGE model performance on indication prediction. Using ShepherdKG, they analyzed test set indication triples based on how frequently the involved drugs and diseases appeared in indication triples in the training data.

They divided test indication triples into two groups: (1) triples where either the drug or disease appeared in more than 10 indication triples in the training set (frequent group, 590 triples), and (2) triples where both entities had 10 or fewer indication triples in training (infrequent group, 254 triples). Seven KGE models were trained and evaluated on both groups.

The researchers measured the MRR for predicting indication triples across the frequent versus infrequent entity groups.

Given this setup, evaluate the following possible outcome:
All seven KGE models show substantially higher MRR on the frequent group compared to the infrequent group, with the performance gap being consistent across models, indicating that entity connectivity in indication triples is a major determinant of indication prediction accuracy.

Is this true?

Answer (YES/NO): YES